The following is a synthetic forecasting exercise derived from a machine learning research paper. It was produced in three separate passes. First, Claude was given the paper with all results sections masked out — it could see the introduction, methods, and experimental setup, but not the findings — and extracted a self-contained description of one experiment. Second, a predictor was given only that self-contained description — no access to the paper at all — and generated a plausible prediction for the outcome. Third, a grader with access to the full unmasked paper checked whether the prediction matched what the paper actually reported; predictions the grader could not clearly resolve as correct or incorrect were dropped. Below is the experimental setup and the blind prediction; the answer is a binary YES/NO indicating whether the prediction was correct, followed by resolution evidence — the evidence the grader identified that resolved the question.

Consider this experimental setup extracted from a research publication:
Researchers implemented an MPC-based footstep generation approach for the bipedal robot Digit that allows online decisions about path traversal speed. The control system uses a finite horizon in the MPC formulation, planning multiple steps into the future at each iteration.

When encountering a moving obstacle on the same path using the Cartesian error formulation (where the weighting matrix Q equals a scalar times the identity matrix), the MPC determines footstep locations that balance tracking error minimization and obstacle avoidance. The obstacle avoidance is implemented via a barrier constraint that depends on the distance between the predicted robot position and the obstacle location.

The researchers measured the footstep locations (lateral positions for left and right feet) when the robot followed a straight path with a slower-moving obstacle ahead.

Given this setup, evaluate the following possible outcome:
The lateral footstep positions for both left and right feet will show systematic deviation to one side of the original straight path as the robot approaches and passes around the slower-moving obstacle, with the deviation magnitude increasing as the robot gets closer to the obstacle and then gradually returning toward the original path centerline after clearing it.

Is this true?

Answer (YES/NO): NO